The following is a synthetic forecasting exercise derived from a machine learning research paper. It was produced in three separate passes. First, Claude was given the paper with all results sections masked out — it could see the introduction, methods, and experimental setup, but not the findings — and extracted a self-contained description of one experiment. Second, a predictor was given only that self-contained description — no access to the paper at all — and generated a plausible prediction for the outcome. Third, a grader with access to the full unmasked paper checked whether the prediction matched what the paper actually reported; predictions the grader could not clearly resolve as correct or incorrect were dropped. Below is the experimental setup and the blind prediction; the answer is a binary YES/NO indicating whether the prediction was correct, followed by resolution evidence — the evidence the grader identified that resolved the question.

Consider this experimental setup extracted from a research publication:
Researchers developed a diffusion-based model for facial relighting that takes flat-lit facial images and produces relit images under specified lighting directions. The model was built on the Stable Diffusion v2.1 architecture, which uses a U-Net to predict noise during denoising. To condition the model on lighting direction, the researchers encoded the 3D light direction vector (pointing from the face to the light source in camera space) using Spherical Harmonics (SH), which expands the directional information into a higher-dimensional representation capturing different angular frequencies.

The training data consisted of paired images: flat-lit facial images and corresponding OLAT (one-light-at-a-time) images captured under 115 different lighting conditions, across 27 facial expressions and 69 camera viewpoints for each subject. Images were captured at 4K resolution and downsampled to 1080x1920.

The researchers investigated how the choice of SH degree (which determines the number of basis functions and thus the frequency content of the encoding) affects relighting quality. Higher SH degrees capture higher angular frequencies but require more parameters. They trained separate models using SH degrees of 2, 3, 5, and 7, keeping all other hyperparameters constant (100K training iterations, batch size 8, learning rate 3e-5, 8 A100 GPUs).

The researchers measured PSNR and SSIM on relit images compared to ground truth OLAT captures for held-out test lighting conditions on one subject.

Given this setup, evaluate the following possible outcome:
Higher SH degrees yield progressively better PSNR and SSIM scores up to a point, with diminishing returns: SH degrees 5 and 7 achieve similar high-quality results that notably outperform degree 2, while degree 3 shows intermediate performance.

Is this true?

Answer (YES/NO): NO